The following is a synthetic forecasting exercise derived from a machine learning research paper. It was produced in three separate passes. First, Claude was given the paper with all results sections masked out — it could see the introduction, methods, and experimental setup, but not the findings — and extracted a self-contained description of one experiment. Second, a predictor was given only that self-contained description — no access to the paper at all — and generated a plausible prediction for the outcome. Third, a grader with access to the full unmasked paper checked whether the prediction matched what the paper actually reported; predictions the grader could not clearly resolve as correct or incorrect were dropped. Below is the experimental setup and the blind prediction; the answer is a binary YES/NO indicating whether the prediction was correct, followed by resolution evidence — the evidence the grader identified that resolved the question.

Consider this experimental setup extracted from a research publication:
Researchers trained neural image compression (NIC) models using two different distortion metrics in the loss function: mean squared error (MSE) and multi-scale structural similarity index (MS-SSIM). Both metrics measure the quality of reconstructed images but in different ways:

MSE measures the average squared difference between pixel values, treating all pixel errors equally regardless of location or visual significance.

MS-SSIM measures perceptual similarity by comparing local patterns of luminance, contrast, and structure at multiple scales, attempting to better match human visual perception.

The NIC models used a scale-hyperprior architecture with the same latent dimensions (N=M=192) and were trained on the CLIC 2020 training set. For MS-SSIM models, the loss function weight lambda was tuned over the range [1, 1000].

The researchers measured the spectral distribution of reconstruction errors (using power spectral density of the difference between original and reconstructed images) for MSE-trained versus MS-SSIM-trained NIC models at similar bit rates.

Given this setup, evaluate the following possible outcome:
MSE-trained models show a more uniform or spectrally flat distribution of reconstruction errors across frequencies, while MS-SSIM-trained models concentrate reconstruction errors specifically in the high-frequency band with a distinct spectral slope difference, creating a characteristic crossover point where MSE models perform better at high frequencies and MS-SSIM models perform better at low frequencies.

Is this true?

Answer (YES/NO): NO